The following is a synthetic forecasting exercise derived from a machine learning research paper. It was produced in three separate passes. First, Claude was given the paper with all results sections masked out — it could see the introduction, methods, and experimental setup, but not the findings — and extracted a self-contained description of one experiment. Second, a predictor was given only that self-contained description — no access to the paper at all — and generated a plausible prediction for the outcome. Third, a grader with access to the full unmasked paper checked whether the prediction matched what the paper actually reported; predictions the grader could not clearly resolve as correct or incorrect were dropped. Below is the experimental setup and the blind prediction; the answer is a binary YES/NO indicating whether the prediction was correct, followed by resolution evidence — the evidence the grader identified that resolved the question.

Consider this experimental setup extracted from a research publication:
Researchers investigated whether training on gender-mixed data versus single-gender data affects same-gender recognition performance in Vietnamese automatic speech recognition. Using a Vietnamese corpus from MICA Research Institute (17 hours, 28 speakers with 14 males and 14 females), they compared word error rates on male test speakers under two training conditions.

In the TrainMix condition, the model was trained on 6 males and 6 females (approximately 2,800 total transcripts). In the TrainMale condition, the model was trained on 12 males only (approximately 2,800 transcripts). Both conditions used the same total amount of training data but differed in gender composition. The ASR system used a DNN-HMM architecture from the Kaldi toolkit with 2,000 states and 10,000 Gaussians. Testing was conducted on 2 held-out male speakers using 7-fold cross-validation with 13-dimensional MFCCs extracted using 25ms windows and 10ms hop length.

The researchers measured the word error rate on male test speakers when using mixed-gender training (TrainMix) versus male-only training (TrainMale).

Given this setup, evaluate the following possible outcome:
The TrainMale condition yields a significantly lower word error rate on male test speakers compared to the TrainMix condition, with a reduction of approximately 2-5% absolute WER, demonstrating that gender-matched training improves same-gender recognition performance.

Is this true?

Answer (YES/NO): NO